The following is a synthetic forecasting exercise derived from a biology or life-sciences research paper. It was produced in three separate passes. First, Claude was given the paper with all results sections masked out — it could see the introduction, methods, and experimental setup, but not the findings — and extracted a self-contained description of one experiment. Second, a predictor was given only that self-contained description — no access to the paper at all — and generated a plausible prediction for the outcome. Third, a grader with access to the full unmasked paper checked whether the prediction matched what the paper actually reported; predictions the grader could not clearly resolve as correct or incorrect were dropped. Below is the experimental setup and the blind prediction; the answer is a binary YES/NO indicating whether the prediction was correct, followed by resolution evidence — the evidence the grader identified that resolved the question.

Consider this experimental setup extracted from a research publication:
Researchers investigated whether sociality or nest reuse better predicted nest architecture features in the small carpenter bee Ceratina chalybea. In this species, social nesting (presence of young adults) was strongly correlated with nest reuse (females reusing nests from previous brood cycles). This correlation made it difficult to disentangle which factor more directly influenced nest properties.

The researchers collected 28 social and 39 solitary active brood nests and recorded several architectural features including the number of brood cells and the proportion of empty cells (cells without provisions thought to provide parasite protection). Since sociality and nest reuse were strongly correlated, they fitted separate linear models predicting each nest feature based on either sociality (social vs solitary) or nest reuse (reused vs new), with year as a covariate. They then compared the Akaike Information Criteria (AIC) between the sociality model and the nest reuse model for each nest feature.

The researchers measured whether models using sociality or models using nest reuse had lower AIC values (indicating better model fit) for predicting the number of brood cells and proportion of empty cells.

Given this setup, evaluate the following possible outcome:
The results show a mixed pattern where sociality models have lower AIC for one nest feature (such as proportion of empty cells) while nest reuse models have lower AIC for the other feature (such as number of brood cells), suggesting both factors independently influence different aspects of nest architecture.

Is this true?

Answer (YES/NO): NO